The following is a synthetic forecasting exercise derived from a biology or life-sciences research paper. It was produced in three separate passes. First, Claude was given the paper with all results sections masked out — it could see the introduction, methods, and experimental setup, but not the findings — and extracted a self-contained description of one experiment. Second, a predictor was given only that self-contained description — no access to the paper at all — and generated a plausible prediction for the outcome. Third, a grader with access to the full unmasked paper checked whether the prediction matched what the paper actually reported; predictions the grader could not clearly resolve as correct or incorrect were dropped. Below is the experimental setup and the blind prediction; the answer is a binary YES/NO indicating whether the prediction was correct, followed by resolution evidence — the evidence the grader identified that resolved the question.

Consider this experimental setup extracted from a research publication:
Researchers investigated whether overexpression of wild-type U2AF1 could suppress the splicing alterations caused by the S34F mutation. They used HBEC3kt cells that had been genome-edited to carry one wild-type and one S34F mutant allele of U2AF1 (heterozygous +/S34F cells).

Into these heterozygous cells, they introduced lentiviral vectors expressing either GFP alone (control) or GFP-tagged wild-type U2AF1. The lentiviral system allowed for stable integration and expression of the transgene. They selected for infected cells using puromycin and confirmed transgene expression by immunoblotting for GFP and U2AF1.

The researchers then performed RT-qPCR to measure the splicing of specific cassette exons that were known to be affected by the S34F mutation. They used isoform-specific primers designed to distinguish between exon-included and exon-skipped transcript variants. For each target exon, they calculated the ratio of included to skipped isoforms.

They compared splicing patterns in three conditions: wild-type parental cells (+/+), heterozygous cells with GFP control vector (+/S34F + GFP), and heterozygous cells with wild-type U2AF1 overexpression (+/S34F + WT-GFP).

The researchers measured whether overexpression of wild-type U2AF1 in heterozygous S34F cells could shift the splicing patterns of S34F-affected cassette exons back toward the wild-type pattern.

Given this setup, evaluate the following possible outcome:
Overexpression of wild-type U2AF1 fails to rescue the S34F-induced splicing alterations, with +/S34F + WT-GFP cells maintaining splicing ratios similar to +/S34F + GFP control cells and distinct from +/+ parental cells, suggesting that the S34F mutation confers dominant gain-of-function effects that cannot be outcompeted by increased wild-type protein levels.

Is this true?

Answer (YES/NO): NO